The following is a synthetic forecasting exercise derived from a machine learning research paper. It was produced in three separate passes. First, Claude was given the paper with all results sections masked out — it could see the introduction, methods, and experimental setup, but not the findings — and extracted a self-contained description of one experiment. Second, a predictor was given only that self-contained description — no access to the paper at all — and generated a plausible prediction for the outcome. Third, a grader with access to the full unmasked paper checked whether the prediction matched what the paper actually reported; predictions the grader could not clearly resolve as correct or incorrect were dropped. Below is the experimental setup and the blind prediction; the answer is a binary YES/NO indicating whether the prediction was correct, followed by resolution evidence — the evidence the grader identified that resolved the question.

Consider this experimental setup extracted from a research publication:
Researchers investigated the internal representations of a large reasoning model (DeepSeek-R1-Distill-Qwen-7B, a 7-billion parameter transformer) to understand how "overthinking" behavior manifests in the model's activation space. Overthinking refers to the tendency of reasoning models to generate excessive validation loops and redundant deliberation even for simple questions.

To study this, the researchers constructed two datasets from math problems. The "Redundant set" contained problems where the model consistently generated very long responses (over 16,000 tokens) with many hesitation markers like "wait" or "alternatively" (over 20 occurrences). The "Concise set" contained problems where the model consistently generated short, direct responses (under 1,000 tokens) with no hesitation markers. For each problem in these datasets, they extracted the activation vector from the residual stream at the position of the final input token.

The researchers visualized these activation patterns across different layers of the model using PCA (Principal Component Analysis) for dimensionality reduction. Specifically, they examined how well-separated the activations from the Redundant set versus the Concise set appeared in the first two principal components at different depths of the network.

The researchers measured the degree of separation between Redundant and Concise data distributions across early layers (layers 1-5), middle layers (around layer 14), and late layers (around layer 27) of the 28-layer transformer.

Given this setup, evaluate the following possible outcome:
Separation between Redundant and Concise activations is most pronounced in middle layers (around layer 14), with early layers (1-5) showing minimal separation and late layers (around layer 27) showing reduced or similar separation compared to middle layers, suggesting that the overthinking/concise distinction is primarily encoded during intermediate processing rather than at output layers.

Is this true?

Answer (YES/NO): NO